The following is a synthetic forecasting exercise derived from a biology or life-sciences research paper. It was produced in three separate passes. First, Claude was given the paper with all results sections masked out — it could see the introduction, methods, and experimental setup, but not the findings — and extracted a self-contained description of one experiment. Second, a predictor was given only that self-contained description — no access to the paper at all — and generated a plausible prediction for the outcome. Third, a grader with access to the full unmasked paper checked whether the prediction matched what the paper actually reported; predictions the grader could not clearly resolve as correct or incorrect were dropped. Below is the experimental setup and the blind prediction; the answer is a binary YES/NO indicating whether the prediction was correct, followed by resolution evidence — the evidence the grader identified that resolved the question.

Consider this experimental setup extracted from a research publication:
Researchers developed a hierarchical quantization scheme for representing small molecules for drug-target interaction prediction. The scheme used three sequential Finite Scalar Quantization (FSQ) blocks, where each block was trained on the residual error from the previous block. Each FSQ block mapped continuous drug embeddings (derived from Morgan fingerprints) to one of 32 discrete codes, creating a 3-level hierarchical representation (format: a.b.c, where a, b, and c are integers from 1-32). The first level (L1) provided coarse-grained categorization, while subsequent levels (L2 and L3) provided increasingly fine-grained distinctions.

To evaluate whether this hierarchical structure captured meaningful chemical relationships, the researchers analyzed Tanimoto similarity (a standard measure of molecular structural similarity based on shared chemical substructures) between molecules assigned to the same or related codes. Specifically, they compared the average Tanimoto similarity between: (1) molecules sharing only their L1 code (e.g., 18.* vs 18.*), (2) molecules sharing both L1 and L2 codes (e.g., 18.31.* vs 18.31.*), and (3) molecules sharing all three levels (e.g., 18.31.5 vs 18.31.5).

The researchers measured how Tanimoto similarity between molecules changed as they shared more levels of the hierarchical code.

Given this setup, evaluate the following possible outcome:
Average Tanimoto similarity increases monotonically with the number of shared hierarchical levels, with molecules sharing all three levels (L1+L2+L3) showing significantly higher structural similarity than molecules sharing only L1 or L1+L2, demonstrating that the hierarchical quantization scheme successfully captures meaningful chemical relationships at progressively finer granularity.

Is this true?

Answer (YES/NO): YES